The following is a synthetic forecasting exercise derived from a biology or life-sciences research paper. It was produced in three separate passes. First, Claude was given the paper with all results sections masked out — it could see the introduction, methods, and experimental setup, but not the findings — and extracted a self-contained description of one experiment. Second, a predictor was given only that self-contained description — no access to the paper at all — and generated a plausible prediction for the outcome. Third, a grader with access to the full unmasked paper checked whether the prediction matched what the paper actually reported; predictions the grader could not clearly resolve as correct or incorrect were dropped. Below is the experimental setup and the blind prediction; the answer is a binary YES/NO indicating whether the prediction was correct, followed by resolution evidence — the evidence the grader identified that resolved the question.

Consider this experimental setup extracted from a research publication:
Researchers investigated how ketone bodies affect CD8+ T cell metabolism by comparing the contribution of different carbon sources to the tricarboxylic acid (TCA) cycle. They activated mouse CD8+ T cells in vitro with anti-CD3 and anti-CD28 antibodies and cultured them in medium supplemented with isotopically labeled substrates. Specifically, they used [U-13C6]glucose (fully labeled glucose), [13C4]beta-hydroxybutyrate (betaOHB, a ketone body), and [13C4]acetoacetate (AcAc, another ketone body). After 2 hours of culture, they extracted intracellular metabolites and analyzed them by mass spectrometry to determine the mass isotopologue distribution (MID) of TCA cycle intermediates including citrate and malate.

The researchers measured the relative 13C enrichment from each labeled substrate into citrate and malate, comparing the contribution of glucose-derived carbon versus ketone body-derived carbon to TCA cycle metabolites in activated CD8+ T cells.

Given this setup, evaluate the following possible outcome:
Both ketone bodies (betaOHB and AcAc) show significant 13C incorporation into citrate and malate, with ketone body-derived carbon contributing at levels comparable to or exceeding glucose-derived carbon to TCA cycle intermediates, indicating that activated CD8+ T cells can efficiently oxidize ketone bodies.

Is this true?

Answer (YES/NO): YES